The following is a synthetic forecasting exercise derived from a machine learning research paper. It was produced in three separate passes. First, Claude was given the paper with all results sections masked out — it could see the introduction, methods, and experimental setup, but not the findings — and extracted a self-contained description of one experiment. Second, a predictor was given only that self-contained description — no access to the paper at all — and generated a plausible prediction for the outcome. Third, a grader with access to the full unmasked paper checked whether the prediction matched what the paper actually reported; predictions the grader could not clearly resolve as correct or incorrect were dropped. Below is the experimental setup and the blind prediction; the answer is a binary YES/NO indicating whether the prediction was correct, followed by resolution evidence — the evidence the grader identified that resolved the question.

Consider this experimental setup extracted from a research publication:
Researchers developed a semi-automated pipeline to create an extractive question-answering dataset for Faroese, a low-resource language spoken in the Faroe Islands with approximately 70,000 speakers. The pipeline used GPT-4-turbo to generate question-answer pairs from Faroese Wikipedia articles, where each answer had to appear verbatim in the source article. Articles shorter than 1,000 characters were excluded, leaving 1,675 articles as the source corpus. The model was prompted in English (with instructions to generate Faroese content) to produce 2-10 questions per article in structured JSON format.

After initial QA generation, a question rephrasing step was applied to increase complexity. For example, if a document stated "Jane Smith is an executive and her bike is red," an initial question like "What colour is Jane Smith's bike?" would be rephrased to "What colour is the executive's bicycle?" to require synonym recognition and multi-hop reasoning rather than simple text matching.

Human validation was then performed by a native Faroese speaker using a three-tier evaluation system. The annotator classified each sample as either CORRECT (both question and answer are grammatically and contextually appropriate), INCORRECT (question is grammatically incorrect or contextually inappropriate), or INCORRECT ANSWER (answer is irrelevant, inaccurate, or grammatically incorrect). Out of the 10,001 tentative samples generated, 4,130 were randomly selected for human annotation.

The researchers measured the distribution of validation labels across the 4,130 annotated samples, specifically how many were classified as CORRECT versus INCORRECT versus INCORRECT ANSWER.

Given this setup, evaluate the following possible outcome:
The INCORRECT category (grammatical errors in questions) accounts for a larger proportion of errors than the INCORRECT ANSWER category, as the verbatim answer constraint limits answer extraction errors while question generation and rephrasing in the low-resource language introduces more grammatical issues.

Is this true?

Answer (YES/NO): YES